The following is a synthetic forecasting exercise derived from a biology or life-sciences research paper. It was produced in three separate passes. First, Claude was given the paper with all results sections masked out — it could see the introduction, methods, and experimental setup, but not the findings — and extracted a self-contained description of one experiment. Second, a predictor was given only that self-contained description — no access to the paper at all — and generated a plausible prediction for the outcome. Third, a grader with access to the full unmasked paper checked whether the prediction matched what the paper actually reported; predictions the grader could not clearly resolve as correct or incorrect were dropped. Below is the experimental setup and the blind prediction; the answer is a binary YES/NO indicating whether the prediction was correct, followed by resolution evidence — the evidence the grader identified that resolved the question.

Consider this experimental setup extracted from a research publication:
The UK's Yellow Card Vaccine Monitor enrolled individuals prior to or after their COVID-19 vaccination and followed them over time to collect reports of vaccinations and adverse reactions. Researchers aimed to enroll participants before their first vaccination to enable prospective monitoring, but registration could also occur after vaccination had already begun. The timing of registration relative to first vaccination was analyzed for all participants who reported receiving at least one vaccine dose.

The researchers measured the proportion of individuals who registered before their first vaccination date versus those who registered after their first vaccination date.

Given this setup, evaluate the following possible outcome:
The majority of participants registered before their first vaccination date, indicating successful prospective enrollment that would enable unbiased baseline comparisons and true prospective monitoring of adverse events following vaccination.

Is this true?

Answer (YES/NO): NO